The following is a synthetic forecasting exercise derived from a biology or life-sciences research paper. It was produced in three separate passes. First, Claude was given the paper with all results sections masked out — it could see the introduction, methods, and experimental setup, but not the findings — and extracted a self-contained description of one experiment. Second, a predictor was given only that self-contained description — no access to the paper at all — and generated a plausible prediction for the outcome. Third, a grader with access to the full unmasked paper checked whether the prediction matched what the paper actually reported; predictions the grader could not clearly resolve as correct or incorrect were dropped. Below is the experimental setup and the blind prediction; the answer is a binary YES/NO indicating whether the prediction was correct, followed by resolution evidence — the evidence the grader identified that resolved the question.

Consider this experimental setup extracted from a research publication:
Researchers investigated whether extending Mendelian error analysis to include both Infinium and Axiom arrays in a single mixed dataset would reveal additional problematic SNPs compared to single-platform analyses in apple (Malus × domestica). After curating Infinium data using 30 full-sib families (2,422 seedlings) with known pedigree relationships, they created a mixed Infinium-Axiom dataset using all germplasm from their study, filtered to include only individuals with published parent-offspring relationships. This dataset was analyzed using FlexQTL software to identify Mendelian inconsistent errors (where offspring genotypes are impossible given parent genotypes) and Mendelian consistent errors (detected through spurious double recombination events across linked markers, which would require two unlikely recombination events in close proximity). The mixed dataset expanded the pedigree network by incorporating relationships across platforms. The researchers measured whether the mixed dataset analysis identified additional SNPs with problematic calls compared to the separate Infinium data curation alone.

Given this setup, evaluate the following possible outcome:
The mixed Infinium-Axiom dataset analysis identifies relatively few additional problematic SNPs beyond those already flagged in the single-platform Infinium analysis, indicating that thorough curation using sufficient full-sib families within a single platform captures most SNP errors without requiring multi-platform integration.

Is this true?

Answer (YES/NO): NO